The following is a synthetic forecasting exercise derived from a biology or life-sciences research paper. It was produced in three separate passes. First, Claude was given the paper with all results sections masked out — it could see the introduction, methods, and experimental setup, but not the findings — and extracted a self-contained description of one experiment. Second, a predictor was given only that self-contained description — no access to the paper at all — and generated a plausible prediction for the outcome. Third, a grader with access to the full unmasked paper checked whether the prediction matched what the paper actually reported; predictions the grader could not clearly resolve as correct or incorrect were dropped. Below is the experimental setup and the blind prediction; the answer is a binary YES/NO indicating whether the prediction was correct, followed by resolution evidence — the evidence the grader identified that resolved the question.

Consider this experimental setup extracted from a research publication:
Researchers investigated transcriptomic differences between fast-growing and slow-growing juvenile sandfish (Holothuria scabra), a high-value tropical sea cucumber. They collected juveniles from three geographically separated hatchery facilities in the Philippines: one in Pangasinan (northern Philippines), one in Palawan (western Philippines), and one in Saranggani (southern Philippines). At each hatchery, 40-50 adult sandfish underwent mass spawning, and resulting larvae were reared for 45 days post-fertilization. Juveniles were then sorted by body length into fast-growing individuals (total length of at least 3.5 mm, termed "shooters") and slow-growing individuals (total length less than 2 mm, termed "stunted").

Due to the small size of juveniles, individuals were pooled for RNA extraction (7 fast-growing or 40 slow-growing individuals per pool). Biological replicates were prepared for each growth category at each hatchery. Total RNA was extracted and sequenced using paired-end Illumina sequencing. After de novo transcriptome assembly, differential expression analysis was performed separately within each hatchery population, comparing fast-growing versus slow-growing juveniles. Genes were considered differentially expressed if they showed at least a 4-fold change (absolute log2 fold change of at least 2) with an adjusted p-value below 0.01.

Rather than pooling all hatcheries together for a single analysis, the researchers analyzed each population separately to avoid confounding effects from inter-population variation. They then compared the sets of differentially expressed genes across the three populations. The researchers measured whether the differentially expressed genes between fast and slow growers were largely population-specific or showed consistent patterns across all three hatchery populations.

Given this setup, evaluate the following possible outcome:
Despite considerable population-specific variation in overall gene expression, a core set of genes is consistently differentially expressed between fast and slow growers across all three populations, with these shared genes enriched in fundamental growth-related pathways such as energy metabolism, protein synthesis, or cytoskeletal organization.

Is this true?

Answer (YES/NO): NO